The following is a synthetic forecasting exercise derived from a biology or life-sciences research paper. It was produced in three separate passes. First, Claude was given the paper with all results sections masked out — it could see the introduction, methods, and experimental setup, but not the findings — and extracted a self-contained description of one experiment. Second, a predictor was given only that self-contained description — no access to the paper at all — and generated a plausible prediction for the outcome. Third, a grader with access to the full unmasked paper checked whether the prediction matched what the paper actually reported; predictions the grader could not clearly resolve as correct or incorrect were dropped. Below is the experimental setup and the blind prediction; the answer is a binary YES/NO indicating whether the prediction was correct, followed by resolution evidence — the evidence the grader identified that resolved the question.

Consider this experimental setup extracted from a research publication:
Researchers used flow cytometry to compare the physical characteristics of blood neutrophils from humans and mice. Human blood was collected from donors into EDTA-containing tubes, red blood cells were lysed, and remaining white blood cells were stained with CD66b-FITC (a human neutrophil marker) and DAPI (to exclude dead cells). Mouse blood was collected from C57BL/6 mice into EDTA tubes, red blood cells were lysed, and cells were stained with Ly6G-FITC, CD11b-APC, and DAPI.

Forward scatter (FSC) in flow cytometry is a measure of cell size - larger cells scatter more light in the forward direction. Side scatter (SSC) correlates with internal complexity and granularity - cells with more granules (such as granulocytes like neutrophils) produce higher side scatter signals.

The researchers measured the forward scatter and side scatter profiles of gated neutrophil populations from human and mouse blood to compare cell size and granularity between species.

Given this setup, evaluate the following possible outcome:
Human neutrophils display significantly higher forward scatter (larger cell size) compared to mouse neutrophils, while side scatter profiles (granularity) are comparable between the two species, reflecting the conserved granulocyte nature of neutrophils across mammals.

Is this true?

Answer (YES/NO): NO